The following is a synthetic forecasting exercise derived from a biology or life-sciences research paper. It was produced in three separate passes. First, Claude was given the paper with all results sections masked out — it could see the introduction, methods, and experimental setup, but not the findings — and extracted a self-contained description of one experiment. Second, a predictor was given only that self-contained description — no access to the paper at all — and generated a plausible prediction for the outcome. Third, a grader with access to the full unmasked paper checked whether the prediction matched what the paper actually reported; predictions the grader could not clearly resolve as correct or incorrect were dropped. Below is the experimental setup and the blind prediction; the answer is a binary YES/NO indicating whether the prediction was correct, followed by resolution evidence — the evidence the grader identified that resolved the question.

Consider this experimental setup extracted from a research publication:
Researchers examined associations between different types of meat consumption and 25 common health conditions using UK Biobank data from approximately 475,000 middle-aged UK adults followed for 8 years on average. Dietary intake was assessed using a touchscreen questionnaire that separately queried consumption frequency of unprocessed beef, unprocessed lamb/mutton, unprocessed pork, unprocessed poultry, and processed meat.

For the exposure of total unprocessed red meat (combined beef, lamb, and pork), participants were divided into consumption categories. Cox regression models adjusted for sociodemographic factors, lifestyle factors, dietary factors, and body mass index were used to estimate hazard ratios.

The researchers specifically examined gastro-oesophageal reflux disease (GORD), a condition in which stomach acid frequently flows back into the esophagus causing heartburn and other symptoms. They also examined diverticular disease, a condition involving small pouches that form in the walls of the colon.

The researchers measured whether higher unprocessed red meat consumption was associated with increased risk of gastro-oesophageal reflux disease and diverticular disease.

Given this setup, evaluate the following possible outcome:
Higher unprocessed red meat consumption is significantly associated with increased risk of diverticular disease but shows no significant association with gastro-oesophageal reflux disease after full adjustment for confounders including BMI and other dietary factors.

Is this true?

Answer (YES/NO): YES